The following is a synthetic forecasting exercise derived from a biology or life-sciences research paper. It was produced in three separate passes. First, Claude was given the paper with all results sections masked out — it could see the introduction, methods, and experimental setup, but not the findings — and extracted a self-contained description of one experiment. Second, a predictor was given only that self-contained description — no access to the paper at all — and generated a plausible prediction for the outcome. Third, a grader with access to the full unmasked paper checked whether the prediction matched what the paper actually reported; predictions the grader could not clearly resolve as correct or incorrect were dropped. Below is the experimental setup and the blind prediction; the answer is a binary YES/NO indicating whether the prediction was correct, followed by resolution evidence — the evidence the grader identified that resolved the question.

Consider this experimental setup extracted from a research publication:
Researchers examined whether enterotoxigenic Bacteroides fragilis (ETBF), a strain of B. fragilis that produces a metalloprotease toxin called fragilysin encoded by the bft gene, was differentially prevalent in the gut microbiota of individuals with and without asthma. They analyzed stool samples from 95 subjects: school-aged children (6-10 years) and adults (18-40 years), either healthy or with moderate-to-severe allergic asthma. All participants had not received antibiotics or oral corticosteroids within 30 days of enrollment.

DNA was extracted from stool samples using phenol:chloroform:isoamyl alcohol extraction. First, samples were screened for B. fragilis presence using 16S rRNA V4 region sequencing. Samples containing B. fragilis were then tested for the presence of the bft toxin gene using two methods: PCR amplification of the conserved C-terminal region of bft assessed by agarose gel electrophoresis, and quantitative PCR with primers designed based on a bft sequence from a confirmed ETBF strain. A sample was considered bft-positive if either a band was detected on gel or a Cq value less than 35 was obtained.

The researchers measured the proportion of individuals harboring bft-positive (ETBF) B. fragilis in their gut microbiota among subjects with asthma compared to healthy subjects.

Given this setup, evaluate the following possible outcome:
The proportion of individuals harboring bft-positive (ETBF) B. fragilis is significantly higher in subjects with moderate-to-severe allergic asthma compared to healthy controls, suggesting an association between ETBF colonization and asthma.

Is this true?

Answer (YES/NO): YES